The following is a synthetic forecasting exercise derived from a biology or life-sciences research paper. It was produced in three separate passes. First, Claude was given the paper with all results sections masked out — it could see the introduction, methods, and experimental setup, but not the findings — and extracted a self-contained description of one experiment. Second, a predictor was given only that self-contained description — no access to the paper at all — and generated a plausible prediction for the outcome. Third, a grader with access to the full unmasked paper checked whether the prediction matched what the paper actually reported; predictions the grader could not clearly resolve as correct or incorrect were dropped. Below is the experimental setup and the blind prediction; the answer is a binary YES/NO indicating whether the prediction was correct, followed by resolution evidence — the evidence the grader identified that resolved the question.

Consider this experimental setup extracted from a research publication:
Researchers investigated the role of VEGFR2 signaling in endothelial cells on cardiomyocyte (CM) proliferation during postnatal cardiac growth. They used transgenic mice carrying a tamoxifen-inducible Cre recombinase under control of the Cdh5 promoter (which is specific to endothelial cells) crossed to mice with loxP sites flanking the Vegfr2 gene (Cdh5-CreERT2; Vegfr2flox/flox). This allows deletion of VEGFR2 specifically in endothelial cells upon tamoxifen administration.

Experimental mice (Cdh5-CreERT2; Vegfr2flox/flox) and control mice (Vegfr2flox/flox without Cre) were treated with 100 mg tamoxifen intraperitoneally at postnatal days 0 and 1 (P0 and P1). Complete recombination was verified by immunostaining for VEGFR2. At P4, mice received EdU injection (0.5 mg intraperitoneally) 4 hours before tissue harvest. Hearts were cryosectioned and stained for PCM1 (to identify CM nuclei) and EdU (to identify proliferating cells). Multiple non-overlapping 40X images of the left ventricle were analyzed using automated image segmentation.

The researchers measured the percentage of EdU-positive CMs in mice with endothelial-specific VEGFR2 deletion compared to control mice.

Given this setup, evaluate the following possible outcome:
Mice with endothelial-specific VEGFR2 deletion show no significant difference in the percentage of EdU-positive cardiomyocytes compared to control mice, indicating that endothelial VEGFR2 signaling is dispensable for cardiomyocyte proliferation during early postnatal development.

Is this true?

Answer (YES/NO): NO